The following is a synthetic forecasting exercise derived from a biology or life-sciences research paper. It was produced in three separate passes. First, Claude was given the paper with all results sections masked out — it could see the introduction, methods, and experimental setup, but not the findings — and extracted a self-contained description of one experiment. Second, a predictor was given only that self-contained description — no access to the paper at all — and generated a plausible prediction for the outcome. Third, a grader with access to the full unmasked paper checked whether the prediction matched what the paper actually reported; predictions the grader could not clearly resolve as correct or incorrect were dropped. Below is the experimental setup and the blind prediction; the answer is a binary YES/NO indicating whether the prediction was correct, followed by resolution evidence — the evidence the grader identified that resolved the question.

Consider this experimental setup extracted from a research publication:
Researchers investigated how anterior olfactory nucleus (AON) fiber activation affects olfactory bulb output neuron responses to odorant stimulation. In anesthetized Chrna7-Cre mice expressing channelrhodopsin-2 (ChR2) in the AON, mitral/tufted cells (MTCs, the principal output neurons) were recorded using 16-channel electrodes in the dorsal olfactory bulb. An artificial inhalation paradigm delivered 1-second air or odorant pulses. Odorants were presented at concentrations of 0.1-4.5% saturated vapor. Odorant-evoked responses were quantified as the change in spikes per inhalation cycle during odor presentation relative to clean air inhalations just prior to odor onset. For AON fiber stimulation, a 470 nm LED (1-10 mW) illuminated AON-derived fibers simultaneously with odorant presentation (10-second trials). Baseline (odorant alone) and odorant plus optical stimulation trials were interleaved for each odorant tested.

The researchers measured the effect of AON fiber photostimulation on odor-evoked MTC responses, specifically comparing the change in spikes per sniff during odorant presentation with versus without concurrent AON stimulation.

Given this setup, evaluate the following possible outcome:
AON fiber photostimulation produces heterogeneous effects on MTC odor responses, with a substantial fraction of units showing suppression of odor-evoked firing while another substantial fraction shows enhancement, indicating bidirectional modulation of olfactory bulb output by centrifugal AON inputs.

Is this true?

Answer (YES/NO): NO